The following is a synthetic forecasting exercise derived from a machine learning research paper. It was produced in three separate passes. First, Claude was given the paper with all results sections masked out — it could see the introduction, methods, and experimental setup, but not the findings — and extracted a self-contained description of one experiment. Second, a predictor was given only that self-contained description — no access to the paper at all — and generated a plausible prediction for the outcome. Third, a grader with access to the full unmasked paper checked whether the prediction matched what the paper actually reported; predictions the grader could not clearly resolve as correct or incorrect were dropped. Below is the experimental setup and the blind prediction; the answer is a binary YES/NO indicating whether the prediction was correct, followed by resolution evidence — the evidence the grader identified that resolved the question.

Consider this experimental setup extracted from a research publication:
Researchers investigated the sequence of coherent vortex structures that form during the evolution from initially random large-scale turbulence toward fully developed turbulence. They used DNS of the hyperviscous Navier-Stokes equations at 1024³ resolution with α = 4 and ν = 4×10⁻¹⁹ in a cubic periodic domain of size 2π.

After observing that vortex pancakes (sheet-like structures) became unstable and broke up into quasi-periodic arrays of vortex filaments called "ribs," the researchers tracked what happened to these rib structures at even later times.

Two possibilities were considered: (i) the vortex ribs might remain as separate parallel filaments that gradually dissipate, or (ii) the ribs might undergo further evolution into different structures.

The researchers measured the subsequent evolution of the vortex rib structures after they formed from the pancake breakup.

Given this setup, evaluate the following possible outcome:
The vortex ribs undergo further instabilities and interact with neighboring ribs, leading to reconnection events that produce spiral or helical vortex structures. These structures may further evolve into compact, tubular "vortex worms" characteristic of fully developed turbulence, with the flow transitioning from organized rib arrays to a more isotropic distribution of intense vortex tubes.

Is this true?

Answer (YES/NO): NO